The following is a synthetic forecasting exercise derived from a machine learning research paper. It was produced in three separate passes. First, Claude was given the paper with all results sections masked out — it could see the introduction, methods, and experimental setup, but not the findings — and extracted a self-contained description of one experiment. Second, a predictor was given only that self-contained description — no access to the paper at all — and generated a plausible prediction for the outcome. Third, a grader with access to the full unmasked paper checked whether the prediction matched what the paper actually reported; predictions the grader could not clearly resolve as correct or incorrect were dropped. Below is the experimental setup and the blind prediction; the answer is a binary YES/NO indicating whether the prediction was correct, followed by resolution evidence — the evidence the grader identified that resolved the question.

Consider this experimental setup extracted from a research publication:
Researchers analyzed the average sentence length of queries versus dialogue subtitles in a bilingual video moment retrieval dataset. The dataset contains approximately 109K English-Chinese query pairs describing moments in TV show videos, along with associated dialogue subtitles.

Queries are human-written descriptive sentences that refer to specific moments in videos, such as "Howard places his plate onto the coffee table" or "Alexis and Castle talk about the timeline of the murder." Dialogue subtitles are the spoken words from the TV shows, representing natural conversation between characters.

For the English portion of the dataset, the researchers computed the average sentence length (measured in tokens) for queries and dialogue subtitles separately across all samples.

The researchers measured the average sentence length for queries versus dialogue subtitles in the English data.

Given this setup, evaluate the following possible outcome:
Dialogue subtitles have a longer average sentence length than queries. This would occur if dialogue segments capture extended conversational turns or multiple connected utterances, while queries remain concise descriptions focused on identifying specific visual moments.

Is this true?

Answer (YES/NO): NO